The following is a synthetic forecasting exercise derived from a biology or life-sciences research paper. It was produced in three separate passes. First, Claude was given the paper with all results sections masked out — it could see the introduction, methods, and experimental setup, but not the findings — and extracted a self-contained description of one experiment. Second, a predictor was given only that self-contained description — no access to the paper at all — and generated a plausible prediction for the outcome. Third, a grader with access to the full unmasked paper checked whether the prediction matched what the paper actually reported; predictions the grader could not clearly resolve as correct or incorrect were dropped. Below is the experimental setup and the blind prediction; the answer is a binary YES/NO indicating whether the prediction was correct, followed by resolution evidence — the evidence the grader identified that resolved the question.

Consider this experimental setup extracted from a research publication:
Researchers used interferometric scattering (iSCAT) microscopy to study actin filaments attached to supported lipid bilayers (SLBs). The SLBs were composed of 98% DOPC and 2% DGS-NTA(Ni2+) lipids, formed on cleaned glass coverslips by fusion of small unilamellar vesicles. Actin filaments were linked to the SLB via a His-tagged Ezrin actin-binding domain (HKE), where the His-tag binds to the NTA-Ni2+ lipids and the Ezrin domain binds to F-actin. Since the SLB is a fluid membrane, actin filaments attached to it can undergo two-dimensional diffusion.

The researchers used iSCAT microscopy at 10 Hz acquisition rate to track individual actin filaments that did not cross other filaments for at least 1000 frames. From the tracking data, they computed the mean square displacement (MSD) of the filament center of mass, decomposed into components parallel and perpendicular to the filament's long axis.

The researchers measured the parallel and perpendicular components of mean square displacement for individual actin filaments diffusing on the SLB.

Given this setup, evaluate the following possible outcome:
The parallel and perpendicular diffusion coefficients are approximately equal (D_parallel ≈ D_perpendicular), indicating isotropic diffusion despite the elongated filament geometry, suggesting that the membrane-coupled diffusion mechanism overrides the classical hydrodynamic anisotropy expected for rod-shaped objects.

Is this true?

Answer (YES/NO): NO